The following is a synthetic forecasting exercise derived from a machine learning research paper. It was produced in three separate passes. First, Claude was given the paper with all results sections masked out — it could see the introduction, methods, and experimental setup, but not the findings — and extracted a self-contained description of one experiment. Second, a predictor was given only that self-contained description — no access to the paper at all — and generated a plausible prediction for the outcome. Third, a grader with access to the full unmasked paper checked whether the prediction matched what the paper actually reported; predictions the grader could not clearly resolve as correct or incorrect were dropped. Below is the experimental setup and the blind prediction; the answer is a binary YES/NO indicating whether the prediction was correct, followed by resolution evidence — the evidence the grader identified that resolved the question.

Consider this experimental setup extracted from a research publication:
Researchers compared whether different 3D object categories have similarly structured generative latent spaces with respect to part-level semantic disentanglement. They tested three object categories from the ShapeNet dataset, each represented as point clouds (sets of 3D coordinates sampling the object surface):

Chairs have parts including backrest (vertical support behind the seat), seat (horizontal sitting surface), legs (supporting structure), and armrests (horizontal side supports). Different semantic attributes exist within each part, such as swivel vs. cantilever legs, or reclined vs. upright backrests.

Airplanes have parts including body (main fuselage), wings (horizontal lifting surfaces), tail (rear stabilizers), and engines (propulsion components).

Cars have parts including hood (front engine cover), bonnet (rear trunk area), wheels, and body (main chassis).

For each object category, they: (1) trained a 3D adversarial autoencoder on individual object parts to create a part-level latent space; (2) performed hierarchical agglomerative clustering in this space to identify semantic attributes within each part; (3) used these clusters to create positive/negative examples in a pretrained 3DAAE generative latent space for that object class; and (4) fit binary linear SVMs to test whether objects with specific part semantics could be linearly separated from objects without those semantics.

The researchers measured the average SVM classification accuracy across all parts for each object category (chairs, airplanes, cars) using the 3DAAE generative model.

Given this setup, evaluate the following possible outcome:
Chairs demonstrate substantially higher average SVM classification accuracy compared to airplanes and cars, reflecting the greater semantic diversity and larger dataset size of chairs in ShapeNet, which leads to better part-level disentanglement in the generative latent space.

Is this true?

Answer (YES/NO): NO